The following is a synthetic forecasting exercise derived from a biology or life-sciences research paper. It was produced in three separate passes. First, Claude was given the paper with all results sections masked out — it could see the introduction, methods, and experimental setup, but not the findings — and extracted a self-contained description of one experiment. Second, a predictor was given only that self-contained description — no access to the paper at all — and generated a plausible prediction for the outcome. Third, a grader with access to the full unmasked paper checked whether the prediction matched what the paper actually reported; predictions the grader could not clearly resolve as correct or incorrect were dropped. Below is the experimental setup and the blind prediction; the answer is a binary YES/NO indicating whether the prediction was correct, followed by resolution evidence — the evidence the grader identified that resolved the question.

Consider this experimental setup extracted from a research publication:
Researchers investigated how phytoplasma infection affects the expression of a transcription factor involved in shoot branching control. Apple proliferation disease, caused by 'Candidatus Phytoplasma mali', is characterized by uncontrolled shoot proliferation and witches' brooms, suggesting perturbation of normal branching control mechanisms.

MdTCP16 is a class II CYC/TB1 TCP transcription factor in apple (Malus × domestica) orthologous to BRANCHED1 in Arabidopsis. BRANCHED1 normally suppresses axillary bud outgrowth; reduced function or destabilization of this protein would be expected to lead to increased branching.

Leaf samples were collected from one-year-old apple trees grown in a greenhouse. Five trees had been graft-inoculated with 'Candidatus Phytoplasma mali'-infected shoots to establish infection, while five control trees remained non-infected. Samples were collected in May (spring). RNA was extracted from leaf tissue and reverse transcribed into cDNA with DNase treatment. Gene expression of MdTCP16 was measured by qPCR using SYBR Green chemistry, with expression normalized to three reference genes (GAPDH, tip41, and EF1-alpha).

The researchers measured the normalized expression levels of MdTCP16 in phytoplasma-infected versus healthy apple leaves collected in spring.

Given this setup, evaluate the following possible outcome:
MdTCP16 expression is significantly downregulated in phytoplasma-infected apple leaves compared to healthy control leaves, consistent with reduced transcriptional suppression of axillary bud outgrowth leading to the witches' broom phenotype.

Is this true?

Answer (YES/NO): NO